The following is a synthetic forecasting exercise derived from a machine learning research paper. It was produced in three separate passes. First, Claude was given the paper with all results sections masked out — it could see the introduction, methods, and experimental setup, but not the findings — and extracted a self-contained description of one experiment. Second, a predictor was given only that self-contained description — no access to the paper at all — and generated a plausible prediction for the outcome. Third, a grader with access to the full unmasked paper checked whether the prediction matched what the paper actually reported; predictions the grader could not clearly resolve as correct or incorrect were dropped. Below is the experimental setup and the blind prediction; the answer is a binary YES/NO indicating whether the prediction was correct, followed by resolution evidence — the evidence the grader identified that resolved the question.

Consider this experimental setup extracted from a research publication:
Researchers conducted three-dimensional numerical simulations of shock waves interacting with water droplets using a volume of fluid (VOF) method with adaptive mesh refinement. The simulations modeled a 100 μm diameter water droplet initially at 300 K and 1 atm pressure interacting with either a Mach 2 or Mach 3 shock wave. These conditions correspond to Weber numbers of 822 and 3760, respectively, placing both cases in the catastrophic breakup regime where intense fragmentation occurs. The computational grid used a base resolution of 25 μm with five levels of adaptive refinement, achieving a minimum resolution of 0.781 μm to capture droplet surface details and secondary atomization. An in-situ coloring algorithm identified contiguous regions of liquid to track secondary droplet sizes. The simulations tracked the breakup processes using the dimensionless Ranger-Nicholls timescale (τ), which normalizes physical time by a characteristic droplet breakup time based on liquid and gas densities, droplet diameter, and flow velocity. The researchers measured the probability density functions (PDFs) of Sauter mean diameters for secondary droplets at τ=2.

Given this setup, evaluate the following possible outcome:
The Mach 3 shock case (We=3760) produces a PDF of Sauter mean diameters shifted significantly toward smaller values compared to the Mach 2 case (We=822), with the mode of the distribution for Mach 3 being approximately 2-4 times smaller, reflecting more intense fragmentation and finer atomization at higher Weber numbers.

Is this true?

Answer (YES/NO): NO